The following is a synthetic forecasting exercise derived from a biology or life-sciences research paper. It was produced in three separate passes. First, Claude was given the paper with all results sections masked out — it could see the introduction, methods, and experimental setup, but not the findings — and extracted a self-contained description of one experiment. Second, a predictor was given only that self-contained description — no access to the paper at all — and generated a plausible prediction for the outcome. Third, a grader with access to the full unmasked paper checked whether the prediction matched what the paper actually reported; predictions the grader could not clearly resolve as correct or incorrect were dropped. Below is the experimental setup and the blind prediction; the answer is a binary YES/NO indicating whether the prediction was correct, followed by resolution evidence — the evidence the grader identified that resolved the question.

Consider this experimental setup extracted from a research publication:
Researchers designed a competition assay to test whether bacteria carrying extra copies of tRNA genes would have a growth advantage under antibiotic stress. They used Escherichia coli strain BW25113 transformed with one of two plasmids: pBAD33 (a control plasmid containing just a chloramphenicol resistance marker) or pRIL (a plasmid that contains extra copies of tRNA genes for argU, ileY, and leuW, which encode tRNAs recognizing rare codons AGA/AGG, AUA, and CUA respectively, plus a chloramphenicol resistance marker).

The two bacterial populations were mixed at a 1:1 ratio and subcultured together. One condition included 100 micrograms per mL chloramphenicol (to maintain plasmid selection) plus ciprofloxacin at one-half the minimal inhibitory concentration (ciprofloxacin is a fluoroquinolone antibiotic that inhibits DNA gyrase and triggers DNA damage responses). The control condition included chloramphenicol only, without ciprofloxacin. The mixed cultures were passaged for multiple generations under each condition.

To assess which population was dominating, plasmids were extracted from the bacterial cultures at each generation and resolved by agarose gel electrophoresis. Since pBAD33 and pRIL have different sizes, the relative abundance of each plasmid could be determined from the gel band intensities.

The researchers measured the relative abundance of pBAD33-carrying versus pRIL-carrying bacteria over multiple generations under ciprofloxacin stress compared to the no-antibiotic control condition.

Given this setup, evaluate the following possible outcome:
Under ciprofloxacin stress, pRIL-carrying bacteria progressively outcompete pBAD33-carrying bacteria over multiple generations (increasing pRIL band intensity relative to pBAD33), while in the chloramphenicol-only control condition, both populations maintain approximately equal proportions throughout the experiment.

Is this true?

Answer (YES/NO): NO